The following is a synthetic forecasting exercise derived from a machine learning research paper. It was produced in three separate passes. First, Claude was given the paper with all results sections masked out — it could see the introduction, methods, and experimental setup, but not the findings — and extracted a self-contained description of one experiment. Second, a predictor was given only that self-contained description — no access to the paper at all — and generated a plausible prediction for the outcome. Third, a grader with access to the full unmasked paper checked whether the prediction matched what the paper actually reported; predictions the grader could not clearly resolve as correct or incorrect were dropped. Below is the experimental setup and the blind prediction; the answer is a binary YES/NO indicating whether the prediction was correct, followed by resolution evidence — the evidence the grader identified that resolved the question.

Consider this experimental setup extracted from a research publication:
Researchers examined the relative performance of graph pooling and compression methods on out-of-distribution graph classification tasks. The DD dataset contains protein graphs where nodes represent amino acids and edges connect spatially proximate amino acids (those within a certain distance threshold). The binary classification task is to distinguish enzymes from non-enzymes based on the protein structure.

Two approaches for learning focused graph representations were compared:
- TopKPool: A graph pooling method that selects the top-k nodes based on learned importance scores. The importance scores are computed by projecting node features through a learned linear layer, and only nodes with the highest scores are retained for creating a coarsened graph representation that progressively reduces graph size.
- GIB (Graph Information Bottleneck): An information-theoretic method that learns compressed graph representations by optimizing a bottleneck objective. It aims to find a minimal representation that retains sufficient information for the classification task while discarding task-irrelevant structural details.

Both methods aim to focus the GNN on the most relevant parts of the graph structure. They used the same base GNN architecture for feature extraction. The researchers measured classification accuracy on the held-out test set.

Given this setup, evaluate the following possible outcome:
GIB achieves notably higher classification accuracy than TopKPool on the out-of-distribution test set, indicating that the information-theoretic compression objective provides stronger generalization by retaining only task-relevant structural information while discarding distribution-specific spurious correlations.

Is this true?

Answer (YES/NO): NO